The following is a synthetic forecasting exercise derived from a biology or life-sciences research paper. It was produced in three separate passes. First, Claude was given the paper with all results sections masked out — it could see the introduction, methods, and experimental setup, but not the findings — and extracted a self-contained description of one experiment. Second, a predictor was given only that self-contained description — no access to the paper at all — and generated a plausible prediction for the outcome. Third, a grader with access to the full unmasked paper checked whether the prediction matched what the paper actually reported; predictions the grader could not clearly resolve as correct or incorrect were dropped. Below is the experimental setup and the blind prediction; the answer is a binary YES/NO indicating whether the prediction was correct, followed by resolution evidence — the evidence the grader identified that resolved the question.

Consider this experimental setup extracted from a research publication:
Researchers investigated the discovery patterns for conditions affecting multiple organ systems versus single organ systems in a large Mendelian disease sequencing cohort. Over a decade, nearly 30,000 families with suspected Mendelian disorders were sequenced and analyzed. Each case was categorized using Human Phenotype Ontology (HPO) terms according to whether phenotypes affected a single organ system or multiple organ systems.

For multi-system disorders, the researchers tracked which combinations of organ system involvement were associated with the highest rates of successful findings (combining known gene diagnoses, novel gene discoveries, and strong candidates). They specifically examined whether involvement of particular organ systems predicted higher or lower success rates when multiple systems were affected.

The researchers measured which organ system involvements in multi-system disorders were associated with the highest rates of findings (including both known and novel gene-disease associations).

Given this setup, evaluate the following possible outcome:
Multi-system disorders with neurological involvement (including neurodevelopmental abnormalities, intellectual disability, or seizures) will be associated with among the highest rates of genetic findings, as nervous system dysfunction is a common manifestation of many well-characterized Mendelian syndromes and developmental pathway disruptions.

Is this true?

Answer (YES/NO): NO